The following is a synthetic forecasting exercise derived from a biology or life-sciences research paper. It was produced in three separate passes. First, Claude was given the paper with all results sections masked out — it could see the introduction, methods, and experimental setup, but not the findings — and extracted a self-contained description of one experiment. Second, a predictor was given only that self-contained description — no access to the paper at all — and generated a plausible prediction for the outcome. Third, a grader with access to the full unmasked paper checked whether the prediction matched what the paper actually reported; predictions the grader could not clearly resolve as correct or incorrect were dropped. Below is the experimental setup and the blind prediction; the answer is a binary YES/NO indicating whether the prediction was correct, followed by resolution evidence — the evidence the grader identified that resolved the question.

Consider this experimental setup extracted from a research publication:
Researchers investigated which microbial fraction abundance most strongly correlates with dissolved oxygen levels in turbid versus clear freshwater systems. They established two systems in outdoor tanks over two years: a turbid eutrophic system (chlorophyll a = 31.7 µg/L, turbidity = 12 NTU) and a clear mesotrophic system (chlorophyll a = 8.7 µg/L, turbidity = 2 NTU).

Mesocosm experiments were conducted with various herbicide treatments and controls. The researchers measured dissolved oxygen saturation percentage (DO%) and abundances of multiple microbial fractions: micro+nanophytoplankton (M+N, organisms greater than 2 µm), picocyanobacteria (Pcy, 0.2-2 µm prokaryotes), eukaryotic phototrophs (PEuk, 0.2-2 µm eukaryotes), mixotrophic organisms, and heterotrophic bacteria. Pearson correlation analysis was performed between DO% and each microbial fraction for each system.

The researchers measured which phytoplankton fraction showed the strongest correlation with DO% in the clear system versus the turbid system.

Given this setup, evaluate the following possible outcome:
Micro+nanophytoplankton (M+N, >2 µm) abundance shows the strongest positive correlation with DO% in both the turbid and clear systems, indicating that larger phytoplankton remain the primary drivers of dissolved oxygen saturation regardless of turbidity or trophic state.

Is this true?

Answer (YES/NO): NO